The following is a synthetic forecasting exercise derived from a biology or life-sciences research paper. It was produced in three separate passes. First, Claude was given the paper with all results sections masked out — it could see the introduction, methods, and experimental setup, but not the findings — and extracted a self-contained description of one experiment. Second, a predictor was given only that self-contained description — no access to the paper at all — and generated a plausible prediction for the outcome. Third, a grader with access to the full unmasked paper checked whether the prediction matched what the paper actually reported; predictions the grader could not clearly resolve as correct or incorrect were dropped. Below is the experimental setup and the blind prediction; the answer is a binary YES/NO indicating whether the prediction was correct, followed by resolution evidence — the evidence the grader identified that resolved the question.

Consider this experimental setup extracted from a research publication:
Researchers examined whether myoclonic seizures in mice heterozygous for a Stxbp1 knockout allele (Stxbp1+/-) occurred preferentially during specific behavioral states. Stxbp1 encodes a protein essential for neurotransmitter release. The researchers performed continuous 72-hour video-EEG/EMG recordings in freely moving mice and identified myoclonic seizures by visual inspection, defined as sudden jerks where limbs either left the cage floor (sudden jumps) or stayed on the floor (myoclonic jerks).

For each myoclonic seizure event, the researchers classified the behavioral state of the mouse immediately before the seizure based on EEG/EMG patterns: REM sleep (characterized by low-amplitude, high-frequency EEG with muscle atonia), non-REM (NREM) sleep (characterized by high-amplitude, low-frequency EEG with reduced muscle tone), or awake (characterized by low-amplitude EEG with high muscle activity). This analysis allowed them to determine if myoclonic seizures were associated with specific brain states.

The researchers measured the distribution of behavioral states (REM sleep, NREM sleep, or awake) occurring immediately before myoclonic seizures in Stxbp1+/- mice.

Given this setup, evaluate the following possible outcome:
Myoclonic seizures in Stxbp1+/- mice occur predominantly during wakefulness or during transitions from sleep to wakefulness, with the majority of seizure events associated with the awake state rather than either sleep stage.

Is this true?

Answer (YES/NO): NO